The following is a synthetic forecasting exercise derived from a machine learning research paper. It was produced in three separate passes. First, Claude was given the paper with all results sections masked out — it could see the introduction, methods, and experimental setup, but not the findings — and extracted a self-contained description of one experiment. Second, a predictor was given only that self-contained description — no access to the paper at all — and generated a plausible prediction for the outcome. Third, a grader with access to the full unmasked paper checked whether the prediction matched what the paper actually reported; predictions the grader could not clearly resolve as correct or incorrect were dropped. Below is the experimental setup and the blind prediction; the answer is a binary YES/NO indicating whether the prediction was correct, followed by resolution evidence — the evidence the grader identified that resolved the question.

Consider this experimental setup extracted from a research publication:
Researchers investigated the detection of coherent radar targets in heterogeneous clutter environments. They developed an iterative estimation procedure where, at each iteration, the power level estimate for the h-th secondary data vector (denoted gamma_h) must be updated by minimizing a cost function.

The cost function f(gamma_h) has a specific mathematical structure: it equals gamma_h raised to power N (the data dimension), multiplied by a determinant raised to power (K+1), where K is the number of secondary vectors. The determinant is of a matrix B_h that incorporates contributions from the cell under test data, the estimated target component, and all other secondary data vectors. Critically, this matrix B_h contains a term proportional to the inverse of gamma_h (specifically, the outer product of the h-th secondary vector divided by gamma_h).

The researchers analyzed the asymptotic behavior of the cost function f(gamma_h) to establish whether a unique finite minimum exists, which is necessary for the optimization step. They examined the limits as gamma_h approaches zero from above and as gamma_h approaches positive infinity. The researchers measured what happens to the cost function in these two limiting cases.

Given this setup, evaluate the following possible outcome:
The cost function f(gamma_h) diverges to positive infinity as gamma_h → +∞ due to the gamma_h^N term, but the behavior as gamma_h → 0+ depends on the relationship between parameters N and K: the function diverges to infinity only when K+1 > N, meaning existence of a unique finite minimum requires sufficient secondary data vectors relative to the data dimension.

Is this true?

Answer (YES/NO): NO